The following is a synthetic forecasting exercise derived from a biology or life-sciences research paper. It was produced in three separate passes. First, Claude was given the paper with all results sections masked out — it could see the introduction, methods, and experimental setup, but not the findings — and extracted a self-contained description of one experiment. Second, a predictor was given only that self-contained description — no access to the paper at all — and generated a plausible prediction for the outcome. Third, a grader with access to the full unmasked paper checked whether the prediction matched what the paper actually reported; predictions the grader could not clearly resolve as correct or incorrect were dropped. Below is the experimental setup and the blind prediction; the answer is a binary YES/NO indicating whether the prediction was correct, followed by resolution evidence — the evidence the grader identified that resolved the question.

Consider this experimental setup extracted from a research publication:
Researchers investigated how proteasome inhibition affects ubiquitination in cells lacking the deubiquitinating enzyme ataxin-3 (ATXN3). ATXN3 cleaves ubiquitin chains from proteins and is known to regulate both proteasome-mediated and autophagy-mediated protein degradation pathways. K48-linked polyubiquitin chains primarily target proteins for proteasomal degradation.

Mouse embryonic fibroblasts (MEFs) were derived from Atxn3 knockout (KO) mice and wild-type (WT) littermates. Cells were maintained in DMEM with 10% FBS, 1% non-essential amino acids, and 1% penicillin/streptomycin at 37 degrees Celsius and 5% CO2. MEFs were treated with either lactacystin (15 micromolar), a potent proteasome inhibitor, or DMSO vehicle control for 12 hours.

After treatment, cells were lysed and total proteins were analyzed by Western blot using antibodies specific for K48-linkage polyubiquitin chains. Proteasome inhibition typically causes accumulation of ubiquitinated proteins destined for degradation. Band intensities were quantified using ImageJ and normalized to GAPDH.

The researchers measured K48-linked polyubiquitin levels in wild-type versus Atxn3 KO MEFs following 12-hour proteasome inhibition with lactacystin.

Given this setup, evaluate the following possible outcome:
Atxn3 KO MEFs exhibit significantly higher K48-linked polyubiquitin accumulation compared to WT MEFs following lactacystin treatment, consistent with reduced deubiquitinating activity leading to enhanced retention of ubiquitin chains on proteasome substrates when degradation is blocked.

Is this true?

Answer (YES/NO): YES